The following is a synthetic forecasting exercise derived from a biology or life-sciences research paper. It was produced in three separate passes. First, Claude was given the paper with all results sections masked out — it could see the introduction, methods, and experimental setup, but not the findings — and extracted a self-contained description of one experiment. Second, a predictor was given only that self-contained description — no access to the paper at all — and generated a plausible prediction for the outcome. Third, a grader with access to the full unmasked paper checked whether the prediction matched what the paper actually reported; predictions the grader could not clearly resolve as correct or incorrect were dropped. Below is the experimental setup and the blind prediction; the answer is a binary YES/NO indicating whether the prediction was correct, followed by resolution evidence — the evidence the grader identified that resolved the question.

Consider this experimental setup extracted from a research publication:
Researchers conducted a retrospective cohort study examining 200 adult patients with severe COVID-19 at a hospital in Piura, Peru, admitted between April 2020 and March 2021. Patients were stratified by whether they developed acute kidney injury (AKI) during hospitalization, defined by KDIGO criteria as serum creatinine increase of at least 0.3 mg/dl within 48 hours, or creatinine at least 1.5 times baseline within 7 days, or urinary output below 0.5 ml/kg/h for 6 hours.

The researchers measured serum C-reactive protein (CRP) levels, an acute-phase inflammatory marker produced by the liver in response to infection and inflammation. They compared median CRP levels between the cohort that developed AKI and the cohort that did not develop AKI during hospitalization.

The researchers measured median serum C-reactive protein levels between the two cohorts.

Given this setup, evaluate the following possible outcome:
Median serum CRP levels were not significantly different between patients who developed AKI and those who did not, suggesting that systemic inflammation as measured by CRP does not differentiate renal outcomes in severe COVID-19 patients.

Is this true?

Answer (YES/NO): NO